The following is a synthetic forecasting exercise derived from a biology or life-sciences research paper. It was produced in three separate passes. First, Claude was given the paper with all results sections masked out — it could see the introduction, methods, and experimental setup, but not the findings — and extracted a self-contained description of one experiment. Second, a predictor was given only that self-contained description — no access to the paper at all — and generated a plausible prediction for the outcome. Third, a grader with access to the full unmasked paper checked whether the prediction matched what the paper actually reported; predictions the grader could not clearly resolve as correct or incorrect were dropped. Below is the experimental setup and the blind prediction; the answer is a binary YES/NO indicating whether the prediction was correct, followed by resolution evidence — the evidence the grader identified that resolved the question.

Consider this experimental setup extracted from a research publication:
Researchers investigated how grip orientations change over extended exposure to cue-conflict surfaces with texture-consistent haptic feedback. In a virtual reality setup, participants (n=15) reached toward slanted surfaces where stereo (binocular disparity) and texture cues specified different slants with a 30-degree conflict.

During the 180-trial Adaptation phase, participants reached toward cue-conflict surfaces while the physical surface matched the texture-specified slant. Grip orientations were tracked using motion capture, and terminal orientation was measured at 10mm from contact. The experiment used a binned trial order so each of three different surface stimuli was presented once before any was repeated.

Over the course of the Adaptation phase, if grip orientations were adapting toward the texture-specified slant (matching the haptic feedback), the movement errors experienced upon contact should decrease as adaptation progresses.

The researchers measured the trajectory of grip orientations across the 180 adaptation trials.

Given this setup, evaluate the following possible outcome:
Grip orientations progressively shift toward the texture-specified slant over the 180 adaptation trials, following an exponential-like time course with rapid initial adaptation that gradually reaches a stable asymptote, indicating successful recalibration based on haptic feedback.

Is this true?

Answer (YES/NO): YES